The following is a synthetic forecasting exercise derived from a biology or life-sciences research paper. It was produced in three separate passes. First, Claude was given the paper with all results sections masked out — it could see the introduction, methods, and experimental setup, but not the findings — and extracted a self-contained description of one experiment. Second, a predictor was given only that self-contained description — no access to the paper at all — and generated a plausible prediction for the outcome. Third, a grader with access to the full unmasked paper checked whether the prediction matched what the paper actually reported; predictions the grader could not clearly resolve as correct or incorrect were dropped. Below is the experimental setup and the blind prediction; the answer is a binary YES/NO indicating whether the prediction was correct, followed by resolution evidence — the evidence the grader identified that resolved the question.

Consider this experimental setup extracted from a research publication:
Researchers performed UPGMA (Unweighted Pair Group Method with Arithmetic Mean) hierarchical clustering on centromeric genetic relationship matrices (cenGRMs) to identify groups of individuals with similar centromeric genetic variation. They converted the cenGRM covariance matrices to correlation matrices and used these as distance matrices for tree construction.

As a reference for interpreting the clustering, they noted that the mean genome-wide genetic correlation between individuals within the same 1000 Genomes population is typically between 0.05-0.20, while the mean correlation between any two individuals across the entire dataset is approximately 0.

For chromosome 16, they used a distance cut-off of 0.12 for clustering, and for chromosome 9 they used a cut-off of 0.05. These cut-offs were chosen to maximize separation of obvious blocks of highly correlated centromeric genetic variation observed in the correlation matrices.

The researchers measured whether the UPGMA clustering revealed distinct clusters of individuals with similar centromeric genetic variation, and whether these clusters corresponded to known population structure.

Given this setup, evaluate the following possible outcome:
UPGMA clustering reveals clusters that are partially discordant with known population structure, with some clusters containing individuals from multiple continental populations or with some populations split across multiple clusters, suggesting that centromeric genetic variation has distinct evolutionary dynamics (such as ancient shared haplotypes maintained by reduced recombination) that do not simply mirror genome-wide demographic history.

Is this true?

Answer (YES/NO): YES